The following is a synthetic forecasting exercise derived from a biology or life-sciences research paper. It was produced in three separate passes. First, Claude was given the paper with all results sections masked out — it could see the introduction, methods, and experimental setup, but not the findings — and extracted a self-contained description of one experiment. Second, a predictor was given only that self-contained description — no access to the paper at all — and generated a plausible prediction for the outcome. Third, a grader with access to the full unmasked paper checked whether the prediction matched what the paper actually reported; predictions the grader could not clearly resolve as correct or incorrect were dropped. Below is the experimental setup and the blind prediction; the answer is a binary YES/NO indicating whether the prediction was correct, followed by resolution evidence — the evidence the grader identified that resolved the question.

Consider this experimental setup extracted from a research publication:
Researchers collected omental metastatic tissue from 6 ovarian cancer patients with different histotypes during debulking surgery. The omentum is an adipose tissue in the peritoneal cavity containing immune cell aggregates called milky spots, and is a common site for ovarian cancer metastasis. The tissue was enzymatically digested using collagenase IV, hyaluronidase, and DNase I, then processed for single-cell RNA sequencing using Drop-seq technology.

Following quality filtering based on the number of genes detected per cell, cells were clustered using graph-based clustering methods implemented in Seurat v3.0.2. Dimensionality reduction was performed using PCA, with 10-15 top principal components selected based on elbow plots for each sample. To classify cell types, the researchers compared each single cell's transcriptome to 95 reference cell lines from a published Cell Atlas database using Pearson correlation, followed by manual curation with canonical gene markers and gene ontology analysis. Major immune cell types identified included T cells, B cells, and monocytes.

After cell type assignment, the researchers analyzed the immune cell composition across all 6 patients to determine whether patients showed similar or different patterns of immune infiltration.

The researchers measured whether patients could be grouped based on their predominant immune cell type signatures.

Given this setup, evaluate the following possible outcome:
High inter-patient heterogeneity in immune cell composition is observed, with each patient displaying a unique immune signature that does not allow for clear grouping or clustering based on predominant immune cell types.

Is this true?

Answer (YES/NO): NO